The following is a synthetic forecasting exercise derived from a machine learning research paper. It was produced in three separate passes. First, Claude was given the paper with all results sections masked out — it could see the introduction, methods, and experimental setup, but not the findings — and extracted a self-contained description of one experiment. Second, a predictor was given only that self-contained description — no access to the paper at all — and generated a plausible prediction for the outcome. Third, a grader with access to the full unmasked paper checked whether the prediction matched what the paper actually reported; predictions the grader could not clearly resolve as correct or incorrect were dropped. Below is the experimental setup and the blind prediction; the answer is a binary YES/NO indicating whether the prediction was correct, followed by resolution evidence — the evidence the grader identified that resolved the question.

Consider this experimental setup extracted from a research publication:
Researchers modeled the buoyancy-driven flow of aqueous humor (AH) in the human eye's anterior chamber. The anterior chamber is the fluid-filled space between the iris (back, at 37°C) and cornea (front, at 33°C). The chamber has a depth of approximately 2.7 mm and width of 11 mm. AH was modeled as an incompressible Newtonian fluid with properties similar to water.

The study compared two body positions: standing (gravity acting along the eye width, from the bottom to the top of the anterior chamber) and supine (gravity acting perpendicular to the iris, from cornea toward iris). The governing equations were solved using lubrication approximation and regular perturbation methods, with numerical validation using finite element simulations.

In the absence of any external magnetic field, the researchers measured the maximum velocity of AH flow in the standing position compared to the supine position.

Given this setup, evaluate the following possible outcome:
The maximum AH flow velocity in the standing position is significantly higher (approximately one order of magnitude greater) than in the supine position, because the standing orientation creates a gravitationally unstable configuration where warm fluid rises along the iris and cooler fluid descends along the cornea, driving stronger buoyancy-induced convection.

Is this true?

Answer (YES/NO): NO